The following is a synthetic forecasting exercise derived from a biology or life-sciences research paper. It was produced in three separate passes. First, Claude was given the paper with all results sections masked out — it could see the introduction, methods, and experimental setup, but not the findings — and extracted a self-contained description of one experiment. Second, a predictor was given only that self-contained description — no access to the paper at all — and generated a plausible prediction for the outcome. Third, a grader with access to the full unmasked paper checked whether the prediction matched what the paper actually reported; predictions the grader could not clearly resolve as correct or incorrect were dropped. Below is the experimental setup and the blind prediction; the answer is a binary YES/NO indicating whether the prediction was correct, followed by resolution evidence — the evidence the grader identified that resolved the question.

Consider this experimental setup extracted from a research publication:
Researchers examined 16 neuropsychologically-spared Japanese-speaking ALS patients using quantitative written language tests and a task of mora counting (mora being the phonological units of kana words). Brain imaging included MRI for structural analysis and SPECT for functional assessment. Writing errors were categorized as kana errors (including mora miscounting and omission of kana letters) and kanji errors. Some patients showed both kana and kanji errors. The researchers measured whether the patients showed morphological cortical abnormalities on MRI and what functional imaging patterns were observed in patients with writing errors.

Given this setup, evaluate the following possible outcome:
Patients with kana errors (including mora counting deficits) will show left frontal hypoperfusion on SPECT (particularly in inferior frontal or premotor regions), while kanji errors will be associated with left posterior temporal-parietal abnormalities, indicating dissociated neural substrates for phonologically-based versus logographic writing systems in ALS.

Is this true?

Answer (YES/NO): NO